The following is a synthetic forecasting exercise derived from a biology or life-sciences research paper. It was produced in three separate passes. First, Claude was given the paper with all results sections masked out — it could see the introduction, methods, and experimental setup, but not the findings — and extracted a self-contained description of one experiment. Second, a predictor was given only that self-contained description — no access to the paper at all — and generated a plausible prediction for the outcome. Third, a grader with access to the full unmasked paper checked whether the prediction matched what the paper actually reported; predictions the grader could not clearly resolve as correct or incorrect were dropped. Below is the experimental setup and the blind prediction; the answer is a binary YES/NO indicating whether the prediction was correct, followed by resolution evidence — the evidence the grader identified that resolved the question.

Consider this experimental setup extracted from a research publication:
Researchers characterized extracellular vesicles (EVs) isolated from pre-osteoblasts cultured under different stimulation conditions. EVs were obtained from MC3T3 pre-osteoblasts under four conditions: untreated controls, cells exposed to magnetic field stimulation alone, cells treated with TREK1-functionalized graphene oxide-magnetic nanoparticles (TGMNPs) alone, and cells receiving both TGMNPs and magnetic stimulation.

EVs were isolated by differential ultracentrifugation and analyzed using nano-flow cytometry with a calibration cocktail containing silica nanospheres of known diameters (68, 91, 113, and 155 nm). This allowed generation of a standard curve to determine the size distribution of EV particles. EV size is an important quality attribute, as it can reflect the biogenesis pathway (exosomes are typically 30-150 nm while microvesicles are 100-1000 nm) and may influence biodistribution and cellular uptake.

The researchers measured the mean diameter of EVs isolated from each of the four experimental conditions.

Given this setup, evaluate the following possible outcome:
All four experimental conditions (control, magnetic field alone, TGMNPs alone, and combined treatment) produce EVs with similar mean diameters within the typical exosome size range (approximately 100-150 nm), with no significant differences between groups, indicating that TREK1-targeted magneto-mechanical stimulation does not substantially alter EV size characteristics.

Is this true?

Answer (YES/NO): NO